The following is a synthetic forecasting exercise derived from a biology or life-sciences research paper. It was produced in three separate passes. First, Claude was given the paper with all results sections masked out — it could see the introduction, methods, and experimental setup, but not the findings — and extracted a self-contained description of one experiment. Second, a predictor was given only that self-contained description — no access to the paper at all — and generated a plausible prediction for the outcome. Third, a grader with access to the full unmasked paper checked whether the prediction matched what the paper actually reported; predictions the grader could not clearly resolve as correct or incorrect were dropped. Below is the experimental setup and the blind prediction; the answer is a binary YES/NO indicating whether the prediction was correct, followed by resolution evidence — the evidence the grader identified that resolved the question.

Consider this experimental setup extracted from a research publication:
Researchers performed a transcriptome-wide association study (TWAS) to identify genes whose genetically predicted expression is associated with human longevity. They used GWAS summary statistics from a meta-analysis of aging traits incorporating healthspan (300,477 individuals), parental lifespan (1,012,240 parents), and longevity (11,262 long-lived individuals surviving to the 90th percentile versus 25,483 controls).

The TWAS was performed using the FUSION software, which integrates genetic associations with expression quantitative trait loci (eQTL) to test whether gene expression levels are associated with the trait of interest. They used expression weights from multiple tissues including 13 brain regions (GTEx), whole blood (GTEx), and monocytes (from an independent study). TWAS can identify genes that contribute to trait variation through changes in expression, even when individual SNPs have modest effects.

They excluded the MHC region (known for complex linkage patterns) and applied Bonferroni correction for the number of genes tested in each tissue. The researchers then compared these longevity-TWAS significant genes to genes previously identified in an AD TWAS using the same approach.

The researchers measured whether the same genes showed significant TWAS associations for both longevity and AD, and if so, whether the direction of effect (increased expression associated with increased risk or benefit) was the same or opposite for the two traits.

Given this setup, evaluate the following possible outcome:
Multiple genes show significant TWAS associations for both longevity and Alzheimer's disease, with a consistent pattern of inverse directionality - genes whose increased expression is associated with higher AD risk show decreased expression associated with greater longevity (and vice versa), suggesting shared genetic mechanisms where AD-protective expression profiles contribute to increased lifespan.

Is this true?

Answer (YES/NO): NO